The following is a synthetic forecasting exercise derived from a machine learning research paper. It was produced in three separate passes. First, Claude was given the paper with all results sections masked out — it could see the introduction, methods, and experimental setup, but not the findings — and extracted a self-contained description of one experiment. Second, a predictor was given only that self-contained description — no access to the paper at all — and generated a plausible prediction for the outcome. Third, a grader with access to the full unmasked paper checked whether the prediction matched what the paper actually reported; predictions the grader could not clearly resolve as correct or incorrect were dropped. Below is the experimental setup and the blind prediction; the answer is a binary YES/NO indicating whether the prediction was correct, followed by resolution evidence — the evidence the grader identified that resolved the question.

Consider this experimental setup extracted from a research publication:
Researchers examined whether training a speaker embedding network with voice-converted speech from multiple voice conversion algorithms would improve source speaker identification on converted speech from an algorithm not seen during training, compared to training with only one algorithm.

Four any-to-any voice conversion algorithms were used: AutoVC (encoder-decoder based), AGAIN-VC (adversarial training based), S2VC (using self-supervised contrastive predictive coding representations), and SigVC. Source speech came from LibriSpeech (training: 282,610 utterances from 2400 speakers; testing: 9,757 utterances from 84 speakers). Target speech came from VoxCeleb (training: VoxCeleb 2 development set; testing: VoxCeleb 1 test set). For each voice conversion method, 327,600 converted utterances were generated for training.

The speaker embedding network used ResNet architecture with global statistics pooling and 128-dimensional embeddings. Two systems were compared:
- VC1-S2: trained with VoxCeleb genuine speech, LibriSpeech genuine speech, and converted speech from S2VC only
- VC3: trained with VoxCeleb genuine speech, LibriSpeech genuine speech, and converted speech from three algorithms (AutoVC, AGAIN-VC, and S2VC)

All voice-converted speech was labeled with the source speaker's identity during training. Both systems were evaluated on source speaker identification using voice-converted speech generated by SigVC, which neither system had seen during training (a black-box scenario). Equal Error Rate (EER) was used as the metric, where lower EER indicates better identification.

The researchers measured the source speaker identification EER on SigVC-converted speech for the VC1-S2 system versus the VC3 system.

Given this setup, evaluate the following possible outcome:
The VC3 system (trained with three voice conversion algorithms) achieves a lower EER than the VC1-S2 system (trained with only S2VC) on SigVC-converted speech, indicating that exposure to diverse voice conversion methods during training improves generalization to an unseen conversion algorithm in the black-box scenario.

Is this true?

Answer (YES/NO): YES